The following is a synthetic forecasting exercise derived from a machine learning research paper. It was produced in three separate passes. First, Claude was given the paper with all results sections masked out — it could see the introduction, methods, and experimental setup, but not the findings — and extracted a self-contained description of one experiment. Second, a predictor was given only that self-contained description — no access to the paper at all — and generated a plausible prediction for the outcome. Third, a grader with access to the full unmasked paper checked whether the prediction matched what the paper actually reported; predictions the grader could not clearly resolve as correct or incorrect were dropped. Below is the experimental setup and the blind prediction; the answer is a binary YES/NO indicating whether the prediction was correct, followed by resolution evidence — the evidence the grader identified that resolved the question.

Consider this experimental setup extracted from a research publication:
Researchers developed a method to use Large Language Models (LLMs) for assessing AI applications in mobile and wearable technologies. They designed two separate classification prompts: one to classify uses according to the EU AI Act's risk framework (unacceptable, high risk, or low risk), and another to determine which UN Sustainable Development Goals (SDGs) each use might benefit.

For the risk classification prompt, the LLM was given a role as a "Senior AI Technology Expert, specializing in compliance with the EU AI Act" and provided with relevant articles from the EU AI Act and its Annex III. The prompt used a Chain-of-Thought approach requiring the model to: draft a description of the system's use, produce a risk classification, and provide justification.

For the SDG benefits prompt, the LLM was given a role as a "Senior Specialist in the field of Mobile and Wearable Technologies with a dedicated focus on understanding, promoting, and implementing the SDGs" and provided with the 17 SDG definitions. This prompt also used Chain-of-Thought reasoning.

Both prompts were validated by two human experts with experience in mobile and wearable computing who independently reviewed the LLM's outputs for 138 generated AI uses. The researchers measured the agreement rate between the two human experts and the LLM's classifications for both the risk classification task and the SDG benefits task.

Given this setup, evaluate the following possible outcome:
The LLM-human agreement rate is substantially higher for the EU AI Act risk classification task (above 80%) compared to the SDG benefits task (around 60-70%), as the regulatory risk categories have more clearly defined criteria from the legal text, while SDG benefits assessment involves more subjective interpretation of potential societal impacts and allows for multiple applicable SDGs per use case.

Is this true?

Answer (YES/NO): YES